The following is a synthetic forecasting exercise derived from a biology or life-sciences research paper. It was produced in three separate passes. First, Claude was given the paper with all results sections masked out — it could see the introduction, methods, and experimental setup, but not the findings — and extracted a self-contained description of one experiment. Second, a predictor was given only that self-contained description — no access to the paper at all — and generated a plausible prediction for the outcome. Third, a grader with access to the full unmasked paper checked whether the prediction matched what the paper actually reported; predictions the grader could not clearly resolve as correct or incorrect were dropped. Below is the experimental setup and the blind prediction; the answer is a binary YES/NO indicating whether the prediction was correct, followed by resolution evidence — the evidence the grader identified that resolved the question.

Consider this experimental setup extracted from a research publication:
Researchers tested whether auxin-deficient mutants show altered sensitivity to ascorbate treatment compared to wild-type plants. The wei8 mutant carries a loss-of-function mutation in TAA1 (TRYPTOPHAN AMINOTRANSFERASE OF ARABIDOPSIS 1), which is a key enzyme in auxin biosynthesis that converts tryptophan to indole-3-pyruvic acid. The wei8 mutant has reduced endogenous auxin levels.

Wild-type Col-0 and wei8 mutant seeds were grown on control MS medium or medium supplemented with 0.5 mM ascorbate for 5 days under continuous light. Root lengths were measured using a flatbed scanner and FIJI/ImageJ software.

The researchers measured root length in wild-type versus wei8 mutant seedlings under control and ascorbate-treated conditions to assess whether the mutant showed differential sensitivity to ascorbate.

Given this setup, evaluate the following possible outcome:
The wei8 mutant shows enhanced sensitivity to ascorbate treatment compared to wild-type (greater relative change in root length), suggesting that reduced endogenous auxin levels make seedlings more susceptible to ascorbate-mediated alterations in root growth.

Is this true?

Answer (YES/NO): YES